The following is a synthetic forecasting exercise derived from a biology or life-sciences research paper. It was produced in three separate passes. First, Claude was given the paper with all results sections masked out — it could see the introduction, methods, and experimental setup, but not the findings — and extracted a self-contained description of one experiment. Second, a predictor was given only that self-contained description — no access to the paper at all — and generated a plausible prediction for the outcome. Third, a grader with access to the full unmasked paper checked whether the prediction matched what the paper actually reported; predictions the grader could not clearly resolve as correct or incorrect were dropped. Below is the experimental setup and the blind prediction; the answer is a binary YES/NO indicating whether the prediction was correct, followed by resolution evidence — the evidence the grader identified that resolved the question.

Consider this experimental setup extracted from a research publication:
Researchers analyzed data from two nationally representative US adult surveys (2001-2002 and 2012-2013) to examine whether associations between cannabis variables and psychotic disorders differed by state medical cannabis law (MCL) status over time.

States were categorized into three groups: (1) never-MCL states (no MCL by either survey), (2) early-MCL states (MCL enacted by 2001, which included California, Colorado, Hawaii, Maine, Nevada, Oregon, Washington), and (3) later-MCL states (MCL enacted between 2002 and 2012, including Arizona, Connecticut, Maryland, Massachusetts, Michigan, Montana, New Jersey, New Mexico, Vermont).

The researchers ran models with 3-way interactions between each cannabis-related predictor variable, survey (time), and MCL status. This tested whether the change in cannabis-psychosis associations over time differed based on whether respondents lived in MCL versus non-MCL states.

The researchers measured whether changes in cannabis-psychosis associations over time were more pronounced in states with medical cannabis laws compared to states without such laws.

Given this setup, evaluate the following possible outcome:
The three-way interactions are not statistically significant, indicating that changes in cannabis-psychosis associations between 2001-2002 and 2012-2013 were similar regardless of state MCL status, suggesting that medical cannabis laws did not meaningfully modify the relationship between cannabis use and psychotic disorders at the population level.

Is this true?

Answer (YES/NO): YES